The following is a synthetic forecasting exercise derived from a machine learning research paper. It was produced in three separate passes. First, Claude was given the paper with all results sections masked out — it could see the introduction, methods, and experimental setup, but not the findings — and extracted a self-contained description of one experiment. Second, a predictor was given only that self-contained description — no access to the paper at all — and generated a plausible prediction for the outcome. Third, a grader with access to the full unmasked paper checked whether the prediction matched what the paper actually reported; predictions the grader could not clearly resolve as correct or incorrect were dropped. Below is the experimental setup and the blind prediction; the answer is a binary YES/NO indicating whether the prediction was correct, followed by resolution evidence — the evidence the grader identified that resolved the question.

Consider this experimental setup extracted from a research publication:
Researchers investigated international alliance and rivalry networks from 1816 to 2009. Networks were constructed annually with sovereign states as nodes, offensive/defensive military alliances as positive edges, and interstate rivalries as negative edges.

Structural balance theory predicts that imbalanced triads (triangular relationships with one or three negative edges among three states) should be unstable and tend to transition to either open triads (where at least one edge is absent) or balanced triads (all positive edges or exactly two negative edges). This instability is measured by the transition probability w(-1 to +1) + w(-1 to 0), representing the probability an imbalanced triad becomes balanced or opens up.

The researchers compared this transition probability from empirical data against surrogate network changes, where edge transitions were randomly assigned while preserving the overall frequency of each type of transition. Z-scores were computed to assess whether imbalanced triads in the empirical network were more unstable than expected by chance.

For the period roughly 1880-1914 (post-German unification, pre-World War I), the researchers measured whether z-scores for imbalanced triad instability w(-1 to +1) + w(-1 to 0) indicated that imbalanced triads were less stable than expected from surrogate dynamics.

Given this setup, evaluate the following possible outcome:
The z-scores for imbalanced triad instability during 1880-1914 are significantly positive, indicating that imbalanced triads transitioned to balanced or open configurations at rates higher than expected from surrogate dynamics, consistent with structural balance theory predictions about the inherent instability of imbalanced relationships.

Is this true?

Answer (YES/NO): NO